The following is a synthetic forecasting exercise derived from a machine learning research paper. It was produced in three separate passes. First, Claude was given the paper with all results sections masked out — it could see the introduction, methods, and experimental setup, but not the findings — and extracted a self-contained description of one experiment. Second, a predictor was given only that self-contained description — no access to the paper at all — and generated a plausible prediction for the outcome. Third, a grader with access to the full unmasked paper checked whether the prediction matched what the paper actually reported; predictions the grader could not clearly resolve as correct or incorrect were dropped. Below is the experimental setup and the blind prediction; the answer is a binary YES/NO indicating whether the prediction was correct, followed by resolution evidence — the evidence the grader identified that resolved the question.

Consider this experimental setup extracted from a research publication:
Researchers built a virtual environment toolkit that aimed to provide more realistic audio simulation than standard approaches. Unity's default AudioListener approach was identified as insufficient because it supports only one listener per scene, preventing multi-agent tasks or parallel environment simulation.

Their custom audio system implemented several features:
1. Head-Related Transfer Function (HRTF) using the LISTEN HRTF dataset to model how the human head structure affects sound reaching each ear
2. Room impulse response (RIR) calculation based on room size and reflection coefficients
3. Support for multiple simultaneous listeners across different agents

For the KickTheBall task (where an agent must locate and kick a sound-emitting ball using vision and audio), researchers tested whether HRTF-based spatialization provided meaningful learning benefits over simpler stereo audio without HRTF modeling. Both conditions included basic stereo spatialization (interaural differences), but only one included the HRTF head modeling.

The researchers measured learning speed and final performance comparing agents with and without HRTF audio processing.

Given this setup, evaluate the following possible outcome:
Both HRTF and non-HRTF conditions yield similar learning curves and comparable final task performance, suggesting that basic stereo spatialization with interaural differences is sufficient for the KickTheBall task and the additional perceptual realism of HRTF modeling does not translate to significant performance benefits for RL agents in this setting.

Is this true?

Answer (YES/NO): NO